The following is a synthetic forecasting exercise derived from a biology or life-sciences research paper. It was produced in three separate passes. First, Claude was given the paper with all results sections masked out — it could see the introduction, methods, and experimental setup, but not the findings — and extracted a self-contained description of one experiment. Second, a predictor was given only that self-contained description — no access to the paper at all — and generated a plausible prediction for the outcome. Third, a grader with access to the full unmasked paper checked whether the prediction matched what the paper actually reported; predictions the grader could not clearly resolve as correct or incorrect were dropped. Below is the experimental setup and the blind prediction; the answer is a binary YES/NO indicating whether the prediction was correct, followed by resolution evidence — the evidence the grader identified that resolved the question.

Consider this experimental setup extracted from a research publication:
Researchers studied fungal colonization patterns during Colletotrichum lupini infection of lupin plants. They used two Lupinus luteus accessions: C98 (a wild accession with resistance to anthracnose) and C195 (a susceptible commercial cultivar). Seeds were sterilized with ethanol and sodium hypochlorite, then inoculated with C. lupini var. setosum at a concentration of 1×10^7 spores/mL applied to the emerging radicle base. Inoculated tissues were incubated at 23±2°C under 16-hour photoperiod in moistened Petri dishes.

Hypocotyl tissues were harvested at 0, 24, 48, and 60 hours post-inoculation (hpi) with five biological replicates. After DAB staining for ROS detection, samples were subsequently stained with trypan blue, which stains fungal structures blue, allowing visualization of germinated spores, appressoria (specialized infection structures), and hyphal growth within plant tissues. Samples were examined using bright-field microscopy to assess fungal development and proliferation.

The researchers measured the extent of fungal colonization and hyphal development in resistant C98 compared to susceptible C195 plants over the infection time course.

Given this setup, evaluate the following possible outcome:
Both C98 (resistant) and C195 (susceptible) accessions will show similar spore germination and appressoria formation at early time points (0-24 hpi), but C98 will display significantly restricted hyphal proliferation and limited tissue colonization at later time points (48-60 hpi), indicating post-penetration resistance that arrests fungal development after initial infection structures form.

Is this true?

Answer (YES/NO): NO